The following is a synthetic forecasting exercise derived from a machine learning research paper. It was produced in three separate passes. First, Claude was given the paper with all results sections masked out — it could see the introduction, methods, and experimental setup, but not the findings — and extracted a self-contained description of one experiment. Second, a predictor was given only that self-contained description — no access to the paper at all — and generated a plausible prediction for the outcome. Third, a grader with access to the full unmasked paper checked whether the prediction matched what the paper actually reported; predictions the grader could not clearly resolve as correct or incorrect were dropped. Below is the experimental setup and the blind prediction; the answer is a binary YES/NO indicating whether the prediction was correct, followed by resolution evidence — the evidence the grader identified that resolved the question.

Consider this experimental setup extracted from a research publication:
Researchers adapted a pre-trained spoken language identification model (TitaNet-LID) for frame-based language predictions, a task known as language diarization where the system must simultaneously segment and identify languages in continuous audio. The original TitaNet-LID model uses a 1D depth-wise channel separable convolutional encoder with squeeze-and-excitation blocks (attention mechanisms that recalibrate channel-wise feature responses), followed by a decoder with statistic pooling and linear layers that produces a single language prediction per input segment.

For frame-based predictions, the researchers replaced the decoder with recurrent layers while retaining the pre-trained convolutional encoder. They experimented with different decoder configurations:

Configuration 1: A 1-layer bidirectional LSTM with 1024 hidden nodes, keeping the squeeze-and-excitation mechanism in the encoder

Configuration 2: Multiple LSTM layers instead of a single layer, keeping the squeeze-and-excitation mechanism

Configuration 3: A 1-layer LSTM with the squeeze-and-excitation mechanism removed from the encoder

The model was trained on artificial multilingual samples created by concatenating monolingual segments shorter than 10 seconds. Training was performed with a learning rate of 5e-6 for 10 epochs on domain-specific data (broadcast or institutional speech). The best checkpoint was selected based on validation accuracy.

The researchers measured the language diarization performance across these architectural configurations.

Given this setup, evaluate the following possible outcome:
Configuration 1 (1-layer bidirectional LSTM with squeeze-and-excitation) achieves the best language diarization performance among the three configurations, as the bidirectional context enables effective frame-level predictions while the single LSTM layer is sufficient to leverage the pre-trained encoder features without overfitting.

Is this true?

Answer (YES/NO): YES